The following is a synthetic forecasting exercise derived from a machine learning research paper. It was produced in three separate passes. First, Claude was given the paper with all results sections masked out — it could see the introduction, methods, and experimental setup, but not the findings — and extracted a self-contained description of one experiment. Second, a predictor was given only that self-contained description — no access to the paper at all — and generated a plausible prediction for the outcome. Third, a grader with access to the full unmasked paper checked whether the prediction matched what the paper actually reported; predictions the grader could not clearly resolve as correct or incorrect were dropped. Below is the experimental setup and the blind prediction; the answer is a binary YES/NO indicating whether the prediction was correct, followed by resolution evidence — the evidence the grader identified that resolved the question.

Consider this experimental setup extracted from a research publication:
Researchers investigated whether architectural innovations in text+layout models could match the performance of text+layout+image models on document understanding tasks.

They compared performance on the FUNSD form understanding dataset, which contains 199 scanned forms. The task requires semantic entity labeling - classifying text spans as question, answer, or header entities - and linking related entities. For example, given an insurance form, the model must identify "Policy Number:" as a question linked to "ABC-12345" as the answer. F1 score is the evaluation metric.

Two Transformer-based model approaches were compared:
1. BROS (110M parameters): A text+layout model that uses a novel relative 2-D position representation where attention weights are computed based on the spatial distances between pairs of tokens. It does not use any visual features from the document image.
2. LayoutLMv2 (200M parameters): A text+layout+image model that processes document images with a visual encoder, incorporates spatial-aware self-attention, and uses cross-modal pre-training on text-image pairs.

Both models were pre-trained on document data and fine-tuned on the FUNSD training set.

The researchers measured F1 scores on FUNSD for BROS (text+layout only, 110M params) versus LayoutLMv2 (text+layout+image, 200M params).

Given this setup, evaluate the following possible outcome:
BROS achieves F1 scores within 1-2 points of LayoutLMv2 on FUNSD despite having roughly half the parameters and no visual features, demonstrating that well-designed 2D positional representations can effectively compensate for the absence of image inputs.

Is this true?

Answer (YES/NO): YES